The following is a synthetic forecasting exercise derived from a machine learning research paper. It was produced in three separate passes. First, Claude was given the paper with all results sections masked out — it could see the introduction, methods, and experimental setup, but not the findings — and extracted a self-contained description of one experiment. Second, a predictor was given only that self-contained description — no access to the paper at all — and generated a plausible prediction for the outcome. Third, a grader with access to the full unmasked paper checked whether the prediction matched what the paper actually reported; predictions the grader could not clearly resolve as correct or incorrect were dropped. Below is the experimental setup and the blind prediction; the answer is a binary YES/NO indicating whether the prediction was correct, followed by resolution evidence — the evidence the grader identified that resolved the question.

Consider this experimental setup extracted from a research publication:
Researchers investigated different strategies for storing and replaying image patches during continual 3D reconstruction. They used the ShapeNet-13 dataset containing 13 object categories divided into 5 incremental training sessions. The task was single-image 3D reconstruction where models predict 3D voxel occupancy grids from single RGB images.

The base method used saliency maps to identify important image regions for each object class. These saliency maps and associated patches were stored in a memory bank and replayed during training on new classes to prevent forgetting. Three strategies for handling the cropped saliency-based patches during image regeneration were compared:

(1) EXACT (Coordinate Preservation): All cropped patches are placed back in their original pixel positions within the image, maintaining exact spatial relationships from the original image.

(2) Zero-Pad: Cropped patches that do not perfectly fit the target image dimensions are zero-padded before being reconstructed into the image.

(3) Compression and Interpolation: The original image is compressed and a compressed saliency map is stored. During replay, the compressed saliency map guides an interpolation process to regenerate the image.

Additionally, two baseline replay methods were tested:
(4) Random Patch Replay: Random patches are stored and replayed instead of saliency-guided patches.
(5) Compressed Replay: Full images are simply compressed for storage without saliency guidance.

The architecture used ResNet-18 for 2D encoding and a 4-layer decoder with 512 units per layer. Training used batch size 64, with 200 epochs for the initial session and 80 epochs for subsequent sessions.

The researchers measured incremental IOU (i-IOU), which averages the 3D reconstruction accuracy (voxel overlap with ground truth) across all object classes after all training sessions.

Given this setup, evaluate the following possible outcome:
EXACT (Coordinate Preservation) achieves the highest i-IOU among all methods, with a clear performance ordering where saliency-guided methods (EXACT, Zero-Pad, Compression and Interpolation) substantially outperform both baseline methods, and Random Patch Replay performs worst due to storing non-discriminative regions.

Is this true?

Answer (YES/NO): NO